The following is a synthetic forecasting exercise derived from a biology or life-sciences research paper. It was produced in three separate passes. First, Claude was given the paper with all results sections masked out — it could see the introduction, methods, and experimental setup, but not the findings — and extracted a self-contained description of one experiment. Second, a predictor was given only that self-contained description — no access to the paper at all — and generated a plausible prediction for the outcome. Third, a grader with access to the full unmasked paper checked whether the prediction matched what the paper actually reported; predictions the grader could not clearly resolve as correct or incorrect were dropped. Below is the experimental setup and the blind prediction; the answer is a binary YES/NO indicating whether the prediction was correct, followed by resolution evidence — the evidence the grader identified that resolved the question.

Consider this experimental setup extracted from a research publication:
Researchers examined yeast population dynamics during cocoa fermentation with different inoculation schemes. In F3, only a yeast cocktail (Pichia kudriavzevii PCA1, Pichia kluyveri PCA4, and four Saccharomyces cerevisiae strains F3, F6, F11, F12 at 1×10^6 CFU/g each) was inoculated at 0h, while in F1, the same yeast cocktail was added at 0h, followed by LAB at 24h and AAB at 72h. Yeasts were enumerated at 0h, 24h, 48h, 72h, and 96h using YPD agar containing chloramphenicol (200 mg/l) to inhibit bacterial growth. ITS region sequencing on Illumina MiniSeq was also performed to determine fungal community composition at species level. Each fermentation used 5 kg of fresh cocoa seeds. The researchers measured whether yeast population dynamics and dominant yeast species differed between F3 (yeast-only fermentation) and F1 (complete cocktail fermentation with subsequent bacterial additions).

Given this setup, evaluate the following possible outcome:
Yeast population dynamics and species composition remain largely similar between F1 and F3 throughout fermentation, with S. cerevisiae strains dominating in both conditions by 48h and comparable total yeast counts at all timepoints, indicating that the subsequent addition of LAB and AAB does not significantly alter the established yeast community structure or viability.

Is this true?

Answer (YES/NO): YES